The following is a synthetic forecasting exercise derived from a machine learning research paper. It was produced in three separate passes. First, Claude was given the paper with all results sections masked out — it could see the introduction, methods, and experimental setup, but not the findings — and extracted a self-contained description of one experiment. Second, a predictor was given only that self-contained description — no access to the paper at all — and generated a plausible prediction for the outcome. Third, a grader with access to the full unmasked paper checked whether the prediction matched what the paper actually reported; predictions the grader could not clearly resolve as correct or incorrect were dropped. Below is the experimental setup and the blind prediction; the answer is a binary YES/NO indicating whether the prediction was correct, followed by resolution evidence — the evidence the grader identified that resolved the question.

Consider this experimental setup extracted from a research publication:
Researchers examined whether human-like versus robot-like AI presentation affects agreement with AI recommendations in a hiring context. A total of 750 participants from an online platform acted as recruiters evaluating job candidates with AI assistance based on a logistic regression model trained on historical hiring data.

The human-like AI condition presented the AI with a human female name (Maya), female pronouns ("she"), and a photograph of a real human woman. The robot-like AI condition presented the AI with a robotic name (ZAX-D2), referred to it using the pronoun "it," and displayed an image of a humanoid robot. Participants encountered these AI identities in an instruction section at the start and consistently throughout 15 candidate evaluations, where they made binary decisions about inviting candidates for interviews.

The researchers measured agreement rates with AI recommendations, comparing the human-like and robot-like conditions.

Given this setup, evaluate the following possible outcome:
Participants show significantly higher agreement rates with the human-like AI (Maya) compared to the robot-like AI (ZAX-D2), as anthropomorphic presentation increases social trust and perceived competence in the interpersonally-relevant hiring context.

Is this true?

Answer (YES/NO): NO